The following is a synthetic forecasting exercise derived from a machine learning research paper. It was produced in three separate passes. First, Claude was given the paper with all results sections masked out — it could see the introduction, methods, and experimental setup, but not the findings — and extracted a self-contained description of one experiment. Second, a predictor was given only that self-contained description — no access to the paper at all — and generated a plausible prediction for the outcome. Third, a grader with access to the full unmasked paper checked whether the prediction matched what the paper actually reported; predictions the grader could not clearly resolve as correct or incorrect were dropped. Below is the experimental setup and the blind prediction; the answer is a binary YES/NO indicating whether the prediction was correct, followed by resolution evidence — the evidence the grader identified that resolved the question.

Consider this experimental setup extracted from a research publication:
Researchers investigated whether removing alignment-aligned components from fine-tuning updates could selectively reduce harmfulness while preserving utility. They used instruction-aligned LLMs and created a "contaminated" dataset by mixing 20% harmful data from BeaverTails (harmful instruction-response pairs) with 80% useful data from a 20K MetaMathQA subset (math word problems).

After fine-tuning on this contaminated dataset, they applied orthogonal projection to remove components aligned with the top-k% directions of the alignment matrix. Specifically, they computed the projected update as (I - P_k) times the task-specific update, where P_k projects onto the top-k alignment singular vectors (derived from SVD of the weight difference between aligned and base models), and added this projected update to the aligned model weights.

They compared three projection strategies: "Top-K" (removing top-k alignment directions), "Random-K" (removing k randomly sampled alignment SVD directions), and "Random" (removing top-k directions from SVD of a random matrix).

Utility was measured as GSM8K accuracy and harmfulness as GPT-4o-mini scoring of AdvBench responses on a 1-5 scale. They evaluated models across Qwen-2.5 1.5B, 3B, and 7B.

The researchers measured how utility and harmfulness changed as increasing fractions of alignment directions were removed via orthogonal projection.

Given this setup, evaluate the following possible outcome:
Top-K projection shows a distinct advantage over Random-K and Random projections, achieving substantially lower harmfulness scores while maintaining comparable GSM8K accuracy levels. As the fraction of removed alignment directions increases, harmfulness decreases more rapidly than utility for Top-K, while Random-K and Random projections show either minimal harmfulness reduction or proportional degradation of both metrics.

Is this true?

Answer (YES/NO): NO